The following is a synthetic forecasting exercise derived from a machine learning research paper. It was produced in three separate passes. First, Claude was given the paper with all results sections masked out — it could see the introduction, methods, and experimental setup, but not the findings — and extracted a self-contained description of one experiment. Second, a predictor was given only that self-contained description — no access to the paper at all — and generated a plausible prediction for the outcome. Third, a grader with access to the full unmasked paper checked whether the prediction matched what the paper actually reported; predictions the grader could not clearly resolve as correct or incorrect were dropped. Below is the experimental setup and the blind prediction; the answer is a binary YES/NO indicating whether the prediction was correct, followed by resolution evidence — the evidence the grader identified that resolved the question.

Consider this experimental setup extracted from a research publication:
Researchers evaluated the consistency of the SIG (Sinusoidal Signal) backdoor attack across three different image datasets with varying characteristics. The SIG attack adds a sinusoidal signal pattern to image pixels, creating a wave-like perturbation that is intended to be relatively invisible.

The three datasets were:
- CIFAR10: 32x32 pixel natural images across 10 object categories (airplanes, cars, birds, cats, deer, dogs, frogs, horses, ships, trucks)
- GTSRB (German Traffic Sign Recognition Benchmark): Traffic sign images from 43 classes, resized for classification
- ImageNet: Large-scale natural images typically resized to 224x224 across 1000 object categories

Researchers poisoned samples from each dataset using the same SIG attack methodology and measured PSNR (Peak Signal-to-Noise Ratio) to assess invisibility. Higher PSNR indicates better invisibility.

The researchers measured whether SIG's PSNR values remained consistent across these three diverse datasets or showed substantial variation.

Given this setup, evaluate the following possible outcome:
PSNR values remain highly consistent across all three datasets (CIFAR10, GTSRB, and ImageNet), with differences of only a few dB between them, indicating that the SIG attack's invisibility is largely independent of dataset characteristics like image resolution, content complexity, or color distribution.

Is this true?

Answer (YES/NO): YES